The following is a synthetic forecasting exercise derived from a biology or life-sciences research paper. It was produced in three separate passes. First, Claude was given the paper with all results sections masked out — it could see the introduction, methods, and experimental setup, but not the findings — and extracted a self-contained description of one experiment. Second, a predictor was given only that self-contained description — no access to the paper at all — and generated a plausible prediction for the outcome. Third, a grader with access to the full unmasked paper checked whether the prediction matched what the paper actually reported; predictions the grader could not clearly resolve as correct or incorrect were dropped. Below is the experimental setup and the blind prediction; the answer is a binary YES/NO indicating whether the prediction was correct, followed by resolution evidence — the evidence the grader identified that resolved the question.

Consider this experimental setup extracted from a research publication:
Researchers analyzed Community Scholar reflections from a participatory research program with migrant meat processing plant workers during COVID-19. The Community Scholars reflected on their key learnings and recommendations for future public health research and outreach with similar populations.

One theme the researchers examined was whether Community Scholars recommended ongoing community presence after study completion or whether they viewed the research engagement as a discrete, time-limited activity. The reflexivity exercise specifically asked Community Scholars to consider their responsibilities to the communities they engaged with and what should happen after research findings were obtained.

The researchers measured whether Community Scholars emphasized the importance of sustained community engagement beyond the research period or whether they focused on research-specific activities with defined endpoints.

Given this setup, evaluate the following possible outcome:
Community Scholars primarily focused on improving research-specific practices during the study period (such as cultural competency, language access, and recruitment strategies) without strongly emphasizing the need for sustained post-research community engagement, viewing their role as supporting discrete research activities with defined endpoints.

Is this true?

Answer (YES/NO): NO